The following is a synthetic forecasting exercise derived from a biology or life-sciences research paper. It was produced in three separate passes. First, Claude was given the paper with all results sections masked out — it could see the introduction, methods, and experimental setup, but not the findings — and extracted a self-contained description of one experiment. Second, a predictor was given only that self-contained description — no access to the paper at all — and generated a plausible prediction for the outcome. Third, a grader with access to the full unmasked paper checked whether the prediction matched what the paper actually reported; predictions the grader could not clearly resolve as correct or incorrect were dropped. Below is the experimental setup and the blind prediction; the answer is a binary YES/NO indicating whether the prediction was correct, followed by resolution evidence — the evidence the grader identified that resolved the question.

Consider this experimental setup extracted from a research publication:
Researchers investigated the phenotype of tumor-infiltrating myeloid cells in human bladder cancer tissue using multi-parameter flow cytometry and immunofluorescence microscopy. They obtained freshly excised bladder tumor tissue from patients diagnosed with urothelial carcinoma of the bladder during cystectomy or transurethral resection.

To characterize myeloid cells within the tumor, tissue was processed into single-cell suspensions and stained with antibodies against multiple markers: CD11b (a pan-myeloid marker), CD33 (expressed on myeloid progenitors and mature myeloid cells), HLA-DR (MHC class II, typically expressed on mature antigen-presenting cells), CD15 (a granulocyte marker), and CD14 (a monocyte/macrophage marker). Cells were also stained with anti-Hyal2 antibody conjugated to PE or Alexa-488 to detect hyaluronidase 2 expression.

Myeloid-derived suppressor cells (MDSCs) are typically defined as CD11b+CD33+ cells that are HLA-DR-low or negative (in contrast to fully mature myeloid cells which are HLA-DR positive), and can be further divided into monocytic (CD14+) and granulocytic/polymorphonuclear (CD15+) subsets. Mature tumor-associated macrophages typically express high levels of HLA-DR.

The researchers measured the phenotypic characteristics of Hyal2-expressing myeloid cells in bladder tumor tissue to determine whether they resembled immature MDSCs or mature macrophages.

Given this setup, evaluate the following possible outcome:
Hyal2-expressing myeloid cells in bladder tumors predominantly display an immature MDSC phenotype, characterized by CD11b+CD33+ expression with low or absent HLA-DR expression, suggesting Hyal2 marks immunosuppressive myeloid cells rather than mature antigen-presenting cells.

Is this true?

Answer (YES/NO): NO